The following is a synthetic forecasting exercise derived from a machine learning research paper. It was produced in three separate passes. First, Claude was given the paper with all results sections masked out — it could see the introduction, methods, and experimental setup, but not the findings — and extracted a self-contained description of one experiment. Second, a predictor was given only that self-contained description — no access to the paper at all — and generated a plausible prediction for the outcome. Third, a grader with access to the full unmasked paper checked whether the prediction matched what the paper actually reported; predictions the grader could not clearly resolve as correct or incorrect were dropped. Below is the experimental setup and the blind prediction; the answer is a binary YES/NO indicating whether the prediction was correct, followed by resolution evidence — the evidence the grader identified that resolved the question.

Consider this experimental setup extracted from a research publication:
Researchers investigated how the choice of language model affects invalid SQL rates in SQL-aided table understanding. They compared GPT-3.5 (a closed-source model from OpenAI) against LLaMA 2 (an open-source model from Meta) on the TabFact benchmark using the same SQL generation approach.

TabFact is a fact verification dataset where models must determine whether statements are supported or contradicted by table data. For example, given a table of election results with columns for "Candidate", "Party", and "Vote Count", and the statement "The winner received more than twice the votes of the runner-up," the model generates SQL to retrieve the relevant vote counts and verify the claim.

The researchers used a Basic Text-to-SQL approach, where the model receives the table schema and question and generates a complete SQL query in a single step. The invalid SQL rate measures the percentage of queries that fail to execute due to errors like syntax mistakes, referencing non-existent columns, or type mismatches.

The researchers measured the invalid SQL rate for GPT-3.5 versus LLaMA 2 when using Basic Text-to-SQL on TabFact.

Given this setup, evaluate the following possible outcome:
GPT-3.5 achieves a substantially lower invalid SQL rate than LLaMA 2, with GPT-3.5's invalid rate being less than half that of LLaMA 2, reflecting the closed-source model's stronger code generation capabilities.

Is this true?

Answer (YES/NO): NO